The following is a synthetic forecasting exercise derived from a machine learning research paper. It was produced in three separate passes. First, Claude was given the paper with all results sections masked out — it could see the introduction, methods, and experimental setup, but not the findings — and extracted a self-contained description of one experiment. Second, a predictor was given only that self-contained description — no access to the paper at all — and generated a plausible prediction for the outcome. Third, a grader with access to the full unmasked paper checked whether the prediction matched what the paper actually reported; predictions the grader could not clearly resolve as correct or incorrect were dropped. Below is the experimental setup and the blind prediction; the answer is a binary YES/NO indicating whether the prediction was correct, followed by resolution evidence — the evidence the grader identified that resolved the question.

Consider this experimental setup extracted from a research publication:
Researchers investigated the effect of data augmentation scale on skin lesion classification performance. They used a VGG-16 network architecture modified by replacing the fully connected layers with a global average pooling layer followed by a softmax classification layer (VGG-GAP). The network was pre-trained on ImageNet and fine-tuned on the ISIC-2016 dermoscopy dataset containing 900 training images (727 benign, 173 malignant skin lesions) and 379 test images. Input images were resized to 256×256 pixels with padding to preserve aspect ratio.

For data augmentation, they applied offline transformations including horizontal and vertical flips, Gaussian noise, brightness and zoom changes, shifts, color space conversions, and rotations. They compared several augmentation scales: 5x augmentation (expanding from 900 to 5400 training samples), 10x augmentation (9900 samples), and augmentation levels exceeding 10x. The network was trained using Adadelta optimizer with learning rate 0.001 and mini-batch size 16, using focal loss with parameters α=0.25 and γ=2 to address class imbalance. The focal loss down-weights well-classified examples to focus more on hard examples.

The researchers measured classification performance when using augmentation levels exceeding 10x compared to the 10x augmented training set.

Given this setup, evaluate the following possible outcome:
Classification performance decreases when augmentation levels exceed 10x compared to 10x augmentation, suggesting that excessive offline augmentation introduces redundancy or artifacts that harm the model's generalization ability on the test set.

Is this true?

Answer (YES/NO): NO